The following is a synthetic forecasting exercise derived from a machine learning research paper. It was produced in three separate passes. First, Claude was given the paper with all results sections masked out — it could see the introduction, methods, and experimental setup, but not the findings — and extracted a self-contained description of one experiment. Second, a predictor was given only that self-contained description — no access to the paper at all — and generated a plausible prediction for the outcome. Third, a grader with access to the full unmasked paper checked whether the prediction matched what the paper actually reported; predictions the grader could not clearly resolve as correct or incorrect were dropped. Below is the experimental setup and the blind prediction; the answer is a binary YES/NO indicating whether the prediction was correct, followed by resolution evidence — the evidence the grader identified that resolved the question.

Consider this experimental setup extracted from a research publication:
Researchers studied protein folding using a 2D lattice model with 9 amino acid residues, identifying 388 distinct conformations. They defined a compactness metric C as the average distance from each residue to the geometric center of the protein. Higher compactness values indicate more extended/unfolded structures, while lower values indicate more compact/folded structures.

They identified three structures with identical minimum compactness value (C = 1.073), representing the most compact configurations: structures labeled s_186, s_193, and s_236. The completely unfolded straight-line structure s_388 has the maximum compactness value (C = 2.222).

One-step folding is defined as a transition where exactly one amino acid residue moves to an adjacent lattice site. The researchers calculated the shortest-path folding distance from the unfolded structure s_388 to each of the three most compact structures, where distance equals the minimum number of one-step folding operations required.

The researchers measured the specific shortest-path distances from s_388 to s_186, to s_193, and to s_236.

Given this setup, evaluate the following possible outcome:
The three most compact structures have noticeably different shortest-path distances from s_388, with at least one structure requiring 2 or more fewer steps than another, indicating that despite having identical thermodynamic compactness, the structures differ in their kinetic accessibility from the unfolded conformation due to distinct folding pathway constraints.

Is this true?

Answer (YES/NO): YES